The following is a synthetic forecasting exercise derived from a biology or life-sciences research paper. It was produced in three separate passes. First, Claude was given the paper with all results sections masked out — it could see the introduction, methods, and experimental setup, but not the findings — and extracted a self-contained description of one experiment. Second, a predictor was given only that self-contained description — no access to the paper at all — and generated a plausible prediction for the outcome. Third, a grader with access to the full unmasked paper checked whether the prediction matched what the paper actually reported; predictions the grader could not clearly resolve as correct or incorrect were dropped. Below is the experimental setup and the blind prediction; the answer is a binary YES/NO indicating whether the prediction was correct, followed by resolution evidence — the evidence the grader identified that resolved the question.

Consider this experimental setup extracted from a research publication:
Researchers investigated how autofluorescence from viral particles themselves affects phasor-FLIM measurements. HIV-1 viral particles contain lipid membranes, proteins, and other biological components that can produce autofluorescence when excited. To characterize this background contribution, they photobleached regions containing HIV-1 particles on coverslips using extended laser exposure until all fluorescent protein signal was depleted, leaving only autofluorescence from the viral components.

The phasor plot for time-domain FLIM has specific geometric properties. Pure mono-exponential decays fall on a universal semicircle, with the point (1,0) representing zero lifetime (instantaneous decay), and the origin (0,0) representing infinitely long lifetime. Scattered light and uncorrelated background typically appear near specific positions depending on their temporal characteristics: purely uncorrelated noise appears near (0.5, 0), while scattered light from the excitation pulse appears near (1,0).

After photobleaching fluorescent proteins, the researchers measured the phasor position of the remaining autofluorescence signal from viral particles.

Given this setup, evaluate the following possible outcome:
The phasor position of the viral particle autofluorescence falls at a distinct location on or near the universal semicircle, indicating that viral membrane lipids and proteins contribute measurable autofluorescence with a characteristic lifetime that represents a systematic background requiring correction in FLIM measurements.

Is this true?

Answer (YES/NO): NO